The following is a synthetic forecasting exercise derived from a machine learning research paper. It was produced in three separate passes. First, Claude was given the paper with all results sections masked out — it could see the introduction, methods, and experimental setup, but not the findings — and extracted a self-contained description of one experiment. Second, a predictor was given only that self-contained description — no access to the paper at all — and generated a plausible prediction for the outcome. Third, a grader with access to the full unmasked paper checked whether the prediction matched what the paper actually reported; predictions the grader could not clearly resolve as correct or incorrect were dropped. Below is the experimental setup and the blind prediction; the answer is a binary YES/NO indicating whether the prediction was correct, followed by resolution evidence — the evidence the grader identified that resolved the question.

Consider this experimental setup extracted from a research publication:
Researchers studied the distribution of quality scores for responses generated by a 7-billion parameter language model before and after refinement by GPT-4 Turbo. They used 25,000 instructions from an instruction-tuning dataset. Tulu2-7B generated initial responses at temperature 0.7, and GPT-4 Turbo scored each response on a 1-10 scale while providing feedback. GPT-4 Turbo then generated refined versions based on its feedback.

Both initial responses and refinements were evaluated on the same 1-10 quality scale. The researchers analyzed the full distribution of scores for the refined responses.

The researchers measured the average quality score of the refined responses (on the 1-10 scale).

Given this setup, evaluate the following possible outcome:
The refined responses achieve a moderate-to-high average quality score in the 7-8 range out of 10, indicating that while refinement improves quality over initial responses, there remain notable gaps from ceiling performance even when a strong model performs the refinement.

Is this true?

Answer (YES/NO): YES